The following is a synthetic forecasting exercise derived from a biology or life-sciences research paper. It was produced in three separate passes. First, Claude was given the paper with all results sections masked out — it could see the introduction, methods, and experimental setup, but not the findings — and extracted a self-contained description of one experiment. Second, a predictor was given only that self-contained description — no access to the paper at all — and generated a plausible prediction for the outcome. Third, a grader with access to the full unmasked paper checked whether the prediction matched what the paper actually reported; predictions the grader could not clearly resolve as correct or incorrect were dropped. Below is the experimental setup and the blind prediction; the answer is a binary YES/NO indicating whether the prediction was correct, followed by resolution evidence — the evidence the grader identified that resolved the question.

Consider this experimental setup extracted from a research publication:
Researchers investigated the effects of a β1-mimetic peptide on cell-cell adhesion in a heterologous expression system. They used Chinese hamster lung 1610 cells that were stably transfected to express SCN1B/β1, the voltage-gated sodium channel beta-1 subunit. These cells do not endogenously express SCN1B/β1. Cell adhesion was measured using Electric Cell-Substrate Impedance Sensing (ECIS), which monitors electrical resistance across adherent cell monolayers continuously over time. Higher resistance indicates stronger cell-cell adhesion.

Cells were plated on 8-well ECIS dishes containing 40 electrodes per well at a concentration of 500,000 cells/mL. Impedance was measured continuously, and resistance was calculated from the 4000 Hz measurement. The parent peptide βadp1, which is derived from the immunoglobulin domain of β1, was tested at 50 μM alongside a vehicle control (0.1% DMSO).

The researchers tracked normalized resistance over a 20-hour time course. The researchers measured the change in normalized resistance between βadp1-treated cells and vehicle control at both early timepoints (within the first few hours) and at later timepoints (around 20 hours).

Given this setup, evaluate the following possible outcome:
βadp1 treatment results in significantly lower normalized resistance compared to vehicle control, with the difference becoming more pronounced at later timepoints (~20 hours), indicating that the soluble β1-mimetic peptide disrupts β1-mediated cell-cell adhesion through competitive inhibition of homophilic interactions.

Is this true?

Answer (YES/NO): NO